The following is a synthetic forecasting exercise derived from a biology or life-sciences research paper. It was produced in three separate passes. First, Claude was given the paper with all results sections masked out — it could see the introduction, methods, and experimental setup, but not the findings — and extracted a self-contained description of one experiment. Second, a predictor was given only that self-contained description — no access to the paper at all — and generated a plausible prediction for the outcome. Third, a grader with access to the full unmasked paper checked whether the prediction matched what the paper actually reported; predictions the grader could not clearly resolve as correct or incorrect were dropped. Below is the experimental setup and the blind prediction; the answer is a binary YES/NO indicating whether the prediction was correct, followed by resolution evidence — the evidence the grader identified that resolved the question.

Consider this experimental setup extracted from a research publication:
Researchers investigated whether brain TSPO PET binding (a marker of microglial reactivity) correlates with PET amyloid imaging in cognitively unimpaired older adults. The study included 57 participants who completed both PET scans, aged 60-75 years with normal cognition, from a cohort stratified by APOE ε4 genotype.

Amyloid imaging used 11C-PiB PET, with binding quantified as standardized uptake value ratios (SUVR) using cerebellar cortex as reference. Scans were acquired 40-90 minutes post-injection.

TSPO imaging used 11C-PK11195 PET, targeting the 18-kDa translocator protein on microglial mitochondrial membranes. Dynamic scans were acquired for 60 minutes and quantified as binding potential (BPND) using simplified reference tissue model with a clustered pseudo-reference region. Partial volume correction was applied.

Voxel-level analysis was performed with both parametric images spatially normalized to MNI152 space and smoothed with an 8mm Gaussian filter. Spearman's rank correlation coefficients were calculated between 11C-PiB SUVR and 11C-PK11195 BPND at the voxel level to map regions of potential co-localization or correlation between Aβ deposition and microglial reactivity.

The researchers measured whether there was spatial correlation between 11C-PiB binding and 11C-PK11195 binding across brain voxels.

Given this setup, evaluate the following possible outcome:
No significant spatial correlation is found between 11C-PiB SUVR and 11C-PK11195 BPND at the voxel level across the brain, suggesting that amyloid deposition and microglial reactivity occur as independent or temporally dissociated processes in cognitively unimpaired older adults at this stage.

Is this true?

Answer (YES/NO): NO